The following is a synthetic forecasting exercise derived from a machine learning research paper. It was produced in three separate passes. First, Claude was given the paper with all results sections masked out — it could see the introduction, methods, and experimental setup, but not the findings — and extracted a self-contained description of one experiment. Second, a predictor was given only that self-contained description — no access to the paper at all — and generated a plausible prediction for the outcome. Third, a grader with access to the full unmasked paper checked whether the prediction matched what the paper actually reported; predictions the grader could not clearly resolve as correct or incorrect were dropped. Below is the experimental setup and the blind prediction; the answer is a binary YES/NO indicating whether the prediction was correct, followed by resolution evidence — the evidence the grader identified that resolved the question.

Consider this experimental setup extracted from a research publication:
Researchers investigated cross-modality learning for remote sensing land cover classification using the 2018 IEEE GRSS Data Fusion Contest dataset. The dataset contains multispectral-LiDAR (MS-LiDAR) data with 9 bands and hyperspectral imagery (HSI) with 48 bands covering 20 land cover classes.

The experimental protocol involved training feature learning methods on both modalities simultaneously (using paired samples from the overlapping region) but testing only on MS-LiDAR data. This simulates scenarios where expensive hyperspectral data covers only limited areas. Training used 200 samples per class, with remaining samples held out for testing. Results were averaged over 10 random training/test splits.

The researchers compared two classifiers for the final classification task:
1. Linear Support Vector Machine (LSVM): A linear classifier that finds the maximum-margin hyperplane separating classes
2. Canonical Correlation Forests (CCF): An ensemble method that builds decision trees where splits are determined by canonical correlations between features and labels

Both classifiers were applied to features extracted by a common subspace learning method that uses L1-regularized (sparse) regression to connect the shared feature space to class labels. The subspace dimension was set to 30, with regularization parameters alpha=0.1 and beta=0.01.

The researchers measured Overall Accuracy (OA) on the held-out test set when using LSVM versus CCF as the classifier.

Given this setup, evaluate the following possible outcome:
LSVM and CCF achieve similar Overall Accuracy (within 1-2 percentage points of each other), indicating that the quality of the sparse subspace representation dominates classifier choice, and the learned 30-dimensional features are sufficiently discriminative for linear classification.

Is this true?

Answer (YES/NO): NO